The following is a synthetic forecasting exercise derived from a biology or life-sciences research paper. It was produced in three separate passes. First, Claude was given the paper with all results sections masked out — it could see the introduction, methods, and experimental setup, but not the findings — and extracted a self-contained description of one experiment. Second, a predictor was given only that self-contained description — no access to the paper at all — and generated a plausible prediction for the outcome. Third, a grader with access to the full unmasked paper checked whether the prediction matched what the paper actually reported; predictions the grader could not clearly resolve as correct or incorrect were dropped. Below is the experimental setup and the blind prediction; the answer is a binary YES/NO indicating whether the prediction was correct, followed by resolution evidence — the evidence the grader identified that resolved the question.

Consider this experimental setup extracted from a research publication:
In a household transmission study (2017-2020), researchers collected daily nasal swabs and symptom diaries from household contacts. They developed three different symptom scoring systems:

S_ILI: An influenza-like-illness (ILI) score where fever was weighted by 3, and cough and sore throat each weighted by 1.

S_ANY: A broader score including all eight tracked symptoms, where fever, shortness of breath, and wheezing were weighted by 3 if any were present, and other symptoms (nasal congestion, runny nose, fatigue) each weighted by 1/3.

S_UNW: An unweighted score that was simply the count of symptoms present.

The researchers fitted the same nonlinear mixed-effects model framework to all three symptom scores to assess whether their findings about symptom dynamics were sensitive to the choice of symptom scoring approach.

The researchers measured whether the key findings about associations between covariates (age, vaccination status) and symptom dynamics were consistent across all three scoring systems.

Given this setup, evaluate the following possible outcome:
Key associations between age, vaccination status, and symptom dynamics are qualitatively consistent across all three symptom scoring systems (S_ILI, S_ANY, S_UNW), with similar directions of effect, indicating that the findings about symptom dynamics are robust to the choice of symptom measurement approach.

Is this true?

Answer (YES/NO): NO